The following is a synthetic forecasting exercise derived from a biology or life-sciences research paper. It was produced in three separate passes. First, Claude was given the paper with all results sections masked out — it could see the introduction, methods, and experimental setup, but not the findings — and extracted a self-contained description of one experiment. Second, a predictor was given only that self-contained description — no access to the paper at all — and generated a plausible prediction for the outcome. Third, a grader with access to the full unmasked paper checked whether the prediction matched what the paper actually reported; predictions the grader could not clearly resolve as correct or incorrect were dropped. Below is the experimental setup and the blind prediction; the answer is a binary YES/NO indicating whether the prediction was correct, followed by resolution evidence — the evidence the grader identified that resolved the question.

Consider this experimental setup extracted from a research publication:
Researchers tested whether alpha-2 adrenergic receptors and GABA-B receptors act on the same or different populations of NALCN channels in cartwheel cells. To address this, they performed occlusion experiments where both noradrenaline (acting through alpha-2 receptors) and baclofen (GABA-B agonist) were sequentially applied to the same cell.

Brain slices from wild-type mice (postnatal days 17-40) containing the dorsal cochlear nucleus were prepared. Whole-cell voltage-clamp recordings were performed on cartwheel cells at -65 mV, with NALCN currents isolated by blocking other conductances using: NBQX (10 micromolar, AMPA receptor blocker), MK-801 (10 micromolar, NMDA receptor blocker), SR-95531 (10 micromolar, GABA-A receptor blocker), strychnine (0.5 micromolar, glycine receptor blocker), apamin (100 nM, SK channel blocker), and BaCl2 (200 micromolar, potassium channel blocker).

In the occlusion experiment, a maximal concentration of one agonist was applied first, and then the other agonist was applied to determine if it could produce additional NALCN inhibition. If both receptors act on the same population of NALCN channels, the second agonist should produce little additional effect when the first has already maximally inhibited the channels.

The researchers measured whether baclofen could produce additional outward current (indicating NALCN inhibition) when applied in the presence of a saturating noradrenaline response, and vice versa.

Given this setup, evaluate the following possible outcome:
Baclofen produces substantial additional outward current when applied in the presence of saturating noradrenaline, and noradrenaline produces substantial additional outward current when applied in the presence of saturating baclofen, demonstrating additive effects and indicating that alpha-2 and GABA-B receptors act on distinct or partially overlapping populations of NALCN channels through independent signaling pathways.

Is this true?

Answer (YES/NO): NO